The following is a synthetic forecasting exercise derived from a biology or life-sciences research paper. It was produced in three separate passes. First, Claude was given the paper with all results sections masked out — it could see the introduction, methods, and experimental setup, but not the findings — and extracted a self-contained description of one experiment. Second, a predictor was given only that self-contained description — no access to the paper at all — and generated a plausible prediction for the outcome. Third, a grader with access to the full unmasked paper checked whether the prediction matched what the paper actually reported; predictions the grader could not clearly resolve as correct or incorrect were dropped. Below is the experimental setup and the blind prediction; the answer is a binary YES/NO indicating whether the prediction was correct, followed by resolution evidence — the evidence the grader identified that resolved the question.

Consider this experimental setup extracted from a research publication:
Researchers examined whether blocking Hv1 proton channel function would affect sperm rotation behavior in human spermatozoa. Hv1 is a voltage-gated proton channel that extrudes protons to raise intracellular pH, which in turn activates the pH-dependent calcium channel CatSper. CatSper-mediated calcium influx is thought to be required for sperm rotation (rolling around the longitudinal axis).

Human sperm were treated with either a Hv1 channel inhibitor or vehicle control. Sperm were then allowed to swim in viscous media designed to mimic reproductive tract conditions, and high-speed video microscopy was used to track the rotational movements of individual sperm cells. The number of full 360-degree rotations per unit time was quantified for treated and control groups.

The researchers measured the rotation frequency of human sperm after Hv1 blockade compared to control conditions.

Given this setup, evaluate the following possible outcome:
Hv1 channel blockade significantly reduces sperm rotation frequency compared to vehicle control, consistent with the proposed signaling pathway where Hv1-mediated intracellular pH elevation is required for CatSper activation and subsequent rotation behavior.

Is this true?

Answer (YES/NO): YES